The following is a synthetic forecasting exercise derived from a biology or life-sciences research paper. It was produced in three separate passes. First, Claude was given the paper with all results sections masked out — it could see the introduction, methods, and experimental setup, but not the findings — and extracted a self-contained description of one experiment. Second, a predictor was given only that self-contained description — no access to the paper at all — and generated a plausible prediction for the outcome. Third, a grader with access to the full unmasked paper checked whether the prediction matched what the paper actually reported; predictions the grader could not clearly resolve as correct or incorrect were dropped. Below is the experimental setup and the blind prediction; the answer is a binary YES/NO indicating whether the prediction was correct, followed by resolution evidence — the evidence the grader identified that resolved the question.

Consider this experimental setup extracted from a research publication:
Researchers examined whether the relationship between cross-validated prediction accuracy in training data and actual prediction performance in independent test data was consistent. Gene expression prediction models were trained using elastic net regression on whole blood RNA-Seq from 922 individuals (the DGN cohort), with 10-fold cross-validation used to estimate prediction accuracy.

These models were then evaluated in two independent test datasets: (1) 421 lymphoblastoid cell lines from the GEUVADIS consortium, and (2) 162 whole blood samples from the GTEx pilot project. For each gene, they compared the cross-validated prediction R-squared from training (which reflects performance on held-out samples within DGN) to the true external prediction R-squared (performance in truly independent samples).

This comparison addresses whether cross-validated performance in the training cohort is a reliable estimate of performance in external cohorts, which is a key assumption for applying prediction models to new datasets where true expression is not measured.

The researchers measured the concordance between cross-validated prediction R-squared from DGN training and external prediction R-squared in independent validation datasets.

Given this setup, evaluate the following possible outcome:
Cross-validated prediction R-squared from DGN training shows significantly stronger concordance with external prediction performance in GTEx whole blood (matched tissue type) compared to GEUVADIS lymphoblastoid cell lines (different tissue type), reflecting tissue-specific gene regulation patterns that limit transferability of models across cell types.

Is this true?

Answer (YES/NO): YES